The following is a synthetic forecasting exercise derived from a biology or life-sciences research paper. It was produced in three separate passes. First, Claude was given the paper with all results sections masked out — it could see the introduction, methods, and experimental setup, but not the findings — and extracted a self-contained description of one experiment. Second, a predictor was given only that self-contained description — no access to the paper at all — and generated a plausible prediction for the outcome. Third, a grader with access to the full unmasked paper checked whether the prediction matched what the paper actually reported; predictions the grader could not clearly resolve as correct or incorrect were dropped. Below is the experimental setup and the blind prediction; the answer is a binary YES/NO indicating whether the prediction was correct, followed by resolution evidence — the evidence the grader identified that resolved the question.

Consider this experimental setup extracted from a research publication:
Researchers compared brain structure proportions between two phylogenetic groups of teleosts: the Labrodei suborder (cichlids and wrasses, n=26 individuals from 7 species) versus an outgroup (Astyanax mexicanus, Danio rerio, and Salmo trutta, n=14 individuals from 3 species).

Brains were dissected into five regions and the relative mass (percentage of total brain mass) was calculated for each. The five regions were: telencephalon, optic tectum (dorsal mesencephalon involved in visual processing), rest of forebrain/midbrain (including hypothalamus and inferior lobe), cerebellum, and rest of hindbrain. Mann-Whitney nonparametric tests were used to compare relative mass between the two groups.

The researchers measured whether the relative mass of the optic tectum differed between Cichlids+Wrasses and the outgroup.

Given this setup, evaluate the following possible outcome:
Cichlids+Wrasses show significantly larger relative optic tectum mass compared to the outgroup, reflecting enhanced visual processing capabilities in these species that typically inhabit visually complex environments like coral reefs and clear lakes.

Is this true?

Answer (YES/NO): NO